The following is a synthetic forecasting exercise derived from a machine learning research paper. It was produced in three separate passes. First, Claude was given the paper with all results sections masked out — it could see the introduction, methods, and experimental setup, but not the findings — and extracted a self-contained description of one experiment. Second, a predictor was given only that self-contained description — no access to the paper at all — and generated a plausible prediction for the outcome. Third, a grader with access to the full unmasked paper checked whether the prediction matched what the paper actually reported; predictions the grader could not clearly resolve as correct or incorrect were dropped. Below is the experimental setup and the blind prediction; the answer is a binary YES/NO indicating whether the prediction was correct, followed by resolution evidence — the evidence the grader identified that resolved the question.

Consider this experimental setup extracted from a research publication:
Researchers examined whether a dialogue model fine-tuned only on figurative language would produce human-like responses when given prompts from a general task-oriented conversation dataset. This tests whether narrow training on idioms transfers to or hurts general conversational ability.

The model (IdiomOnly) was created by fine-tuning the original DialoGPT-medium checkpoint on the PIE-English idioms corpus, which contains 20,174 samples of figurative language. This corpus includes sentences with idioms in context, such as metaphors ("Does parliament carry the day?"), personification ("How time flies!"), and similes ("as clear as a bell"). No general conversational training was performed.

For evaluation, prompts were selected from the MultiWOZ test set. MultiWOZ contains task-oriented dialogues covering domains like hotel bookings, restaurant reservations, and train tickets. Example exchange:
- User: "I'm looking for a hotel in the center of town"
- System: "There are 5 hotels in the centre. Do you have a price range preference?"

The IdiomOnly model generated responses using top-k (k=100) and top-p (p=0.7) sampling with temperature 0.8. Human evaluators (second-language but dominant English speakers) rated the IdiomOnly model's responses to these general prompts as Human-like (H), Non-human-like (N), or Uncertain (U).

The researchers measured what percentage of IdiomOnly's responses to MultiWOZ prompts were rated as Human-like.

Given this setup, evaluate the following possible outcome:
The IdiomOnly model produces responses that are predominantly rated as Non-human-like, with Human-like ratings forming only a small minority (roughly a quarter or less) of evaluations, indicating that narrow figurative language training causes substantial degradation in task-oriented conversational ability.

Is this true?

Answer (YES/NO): YES